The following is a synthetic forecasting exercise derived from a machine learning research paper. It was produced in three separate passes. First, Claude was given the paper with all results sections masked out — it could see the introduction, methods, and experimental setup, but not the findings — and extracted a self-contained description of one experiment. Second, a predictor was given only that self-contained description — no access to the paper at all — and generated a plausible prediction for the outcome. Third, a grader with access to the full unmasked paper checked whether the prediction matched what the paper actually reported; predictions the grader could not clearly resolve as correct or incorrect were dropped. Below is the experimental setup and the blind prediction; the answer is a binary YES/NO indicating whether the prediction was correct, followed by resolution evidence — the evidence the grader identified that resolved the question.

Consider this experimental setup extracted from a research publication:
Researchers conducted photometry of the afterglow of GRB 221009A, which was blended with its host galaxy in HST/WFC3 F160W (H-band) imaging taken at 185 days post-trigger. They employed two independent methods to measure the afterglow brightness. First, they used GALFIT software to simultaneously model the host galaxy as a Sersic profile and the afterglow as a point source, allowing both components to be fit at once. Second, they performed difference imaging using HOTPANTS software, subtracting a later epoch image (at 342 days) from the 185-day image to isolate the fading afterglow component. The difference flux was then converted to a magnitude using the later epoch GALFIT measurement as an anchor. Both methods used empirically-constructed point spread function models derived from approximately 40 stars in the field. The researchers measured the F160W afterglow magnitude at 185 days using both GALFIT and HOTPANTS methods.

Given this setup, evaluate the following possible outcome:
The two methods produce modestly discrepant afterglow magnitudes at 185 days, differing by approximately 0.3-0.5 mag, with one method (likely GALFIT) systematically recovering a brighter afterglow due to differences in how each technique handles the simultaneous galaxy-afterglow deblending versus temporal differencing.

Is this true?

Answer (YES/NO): NO